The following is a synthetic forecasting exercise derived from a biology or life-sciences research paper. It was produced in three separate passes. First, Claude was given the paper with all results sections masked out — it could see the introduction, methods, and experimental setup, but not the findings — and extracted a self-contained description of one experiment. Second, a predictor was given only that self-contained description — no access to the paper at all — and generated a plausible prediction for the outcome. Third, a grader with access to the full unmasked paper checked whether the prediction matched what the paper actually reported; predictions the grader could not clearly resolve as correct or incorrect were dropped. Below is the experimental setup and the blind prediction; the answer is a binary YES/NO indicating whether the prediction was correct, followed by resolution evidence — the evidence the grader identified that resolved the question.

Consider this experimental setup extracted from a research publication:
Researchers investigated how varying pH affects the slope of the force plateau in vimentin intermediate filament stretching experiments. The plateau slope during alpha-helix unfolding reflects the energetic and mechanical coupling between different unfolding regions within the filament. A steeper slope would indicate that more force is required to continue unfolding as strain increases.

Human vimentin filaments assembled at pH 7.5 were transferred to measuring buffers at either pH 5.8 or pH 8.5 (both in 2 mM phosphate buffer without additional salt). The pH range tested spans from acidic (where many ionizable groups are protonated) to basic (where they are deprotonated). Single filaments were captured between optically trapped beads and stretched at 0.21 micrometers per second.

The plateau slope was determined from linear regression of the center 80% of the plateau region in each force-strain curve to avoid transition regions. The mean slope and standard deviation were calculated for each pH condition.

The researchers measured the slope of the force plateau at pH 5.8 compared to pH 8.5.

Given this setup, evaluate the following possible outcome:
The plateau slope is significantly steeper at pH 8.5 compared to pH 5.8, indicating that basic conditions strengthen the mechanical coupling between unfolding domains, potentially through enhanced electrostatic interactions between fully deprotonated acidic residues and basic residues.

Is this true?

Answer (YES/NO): NO